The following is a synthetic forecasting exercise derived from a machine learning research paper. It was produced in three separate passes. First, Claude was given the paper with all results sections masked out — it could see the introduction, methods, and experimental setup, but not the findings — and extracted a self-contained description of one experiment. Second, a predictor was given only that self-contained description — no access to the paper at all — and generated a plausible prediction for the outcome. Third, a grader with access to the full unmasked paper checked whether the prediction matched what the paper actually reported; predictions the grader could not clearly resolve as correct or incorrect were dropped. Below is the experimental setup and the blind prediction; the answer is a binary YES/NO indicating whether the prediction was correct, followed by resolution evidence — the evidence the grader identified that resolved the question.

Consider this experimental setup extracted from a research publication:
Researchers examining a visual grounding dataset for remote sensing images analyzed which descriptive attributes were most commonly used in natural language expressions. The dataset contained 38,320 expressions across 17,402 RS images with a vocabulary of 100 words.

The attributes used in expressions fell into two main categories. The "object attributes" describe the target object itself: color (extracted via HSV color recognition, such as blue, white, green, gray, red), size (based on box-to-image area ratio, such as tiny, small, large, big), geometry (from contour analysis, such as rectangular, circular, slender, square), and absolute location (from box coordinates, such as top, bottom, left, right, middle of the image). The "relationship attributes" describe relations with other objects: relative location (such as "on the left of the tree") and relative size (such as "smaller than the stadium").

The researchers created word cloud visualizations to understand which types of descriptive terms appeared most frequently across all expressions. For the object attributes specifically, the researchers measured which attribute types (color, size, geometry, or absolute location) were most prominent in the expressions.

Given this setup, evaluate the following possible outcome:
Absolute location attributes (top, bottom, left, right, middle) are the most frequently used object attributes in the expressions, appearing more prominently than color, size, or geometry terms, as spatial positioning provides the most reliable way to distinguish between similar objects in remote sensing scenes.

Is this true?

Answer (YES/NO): NO